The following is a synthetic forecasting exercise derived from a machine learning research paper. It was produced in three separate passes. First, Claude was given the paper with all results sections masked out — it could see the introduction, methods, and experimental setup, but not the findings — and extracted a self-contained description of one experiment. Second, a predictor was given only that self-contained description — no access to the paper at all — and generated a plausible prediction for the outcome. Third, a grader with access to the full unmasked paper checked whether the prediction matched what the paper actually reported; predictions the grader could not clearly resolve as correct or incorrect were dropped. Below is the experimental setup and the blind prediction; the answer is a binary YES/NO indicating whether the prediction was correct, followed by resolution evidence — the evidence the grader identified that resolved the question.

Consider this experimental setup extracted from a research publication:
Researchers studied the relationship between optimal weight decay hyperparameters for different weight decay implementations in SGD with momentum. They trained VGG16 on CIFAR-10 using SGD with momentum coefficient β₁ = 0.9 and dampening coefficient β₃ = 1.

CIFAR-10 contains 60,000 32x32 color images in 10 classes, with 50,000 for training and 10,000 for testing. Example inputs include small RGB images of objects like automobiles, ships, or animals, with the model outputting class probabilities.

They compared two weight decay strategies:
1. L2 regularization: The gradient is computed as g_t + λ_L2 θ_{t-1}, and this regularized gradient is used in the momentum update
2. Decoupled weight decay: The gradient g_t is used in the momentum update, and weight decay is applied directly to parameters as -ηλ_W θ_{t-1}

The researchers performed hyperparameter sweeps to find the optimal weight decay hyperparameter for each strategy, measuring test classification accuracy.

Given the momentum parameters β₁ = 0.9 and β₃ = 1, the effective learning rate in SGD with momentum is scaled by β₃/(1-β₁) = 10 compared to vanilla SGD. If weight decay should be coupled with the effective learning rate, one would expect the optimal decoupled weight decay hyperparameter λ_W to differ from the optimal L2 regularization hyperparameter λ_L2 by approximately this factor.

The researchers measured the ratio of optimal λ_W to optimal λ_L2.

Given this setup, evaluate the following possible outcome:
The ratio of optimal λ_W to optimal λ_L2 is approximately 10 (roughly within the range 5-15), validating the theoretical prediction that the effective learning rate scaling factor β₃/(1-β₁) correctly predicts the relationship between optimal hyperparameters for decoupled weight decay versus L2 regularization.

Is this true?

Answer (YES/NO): YES